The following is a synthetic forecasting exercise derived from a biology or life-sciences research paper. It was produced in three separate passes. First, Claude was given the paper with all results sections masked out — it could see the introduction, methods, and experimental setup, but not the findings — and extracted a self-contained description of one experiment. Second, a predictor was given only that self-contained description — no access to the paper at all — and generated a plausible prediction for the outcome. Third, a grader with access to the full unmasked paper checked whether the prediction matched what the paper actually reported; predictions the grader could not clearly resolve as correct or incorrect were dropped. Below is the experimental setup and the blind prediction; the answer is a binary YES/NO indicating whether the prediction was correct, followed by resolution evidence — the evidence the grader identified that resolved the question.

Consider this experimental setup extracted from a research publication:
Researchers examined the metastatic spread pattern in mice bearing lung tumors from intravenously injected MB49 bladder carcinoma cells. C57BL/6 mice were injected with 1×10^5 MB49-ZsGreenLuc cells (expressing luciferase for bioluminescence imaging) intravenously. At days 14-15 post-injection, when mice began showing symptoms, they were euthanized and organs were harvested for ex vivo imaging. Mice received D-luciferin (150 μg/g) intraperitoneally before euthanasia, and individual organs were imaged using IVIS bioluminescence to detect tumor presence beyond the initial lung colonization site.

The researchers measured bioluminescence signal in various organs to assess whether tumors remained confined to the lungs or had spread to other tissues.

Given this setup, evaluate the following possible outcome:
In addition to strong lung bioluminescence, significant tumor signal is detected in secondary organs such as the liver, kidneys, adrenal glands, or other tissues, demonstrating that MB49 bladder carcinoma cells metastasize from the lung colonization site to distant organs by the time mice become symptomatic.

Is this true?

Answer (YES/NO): YES